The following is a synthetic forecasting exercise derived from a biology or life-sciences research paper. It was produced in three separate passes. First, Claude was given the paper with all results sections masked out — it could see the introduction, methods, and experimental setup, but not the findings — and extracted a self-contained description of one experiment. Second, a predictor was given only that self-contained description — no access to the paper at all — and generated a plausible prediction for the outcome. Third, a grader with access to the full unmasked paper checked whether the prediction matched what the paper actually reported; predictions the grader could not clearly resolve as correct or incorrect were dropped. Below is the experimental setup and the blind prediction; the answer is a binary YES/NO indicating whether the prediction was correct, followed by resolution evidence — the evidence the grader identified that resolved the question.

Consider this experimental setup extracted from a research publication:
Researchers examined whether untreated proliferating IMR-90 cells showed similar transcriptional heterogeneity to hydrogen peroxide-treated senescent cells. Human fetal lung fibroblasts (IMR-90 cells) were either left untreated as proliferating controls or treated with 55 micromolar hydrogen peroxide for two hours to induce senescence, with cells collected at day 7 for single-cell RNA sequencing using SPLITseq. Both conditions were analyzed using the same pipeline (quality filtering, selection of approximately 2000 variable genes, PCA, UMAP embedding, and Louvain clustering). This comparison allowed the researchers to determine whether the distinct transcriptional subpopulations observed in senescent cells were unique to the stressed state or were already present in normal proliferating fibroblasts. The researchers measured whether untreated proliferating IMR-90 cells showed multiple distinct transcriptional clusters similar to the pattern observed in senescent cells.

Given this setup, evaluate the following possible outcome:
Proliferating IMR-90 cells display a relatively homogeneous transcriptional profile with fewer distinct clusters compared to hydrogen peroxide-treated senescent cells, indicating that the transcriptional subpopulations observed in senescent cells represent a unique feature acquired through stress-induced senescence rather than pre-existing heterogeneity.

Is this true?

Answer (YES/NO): NO